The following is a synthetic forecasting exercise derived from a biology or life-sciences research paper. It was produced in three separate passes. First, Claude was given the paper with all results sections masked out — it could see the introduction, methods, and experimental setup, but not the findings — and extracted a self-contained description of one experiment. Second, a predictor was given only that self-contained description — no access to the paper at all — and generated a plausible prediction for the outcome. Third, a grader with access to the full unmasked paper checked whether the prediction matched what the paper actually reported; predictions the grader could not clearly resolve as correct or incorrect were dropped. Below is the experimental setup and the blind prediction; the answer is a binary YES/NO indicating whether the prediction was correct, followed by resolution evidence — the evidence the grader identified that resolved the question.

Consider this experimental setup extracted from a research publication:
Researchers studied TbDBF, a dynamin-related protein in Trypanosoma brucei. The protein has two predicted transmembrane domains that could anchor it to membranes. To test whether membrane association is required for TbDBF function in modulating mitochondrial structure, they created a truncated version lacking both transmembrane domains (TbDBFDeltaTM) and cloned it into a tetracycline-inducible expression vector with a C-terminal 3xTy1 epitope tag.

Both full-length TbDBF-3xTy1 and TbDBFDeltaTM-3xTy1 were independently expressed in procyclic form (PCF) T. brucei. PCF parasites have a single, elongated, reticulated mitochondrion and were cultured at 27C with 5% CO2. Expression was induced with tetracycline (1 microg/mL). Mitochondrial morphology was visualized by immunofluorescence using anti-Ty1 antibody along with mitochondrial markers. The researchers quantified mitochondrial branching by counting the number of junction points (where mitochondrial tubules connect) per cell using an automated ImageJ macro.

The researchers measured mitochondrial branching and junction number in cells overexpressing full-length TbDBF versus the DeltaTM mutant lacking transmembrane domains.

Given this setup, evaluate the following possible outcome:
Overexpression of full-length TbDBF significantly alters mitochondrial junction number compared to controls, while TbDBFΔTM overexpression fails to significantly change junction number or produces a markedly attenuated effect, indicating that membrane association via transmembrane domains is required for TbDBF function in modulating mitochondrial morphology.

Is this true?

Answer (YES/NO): YES